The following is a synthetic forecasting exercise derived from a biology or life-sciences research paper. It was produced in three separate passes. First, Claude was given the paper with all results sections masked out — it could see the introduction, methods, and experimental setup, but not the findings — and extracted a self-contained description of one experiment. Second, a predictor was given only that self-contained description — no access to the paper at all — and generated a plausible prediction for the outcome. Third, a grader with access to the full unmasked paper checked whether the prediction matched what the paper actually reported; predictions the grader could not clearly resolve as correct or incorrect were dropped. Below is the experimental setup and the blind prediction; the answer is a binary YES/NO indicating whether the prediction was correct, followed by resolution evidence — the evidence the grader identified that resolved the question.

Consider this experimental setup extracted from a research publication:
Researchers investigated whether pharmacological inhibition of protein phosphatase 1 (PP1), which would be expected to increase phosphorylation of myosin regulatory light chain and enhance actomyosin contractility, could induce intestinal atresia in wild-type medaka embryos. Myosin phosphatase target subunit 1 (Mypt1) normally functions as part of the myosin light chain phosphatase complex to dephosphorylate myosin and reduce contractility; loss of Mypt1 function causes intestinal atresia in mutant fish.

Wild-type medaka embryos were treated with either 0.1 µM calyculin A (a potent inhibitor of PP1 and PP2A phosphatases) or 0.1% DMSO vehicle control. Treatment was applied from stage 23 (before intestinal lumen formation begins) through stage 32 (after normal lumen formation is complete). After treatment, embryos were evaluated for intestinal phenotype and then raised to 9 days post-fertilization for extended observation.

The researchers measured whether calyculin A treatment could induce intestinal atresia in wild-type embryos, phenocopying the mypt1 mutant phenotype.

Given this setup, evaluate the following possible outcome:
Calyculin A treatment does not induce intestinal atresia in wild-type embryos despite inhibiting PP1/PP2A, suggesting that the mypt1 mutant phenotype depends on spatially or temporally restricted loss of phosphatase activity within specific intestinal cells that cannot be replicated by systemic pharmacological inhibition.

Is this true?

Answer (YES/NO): YES